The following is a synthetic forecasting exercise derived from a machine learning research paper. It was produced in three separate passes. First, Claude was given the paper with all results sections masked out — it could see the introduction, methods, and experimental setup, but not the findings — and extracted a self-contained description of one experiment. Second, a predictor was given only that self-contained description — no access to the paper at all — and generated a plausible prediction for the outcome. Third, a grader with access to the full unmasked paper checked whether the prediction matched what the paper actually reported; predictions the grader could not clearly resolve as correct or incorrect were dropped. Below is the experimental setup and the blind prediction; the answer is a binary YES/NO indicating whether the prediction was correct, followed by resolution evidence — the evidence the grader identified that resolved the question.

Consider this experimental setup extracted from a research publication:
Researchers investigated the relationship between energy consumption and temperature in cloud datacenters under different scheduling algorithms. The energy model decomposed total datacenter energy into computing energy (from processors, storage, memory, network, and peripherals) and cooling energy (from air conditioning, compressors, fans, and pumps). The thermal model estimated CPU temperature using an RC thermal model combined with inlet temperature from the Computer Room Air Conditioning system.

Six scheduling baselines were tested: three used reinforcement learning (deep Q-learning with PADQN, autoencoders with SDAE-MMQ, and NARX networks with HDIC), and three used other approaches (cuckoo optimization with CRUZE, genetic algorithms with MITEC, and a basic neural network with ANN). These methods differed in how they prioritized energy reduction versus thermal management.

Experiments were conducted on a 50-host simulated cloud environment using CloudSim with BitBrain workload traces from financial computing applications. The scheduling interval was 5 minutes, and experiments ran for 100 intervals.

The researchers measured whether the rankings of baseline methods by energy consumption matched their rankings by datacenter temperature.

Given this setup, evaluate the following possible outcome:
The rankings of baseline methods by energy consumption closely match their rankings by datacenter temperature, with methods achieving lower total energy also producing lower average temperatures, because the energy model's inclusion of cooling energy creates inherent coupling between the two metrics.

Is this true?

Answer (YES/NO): NO